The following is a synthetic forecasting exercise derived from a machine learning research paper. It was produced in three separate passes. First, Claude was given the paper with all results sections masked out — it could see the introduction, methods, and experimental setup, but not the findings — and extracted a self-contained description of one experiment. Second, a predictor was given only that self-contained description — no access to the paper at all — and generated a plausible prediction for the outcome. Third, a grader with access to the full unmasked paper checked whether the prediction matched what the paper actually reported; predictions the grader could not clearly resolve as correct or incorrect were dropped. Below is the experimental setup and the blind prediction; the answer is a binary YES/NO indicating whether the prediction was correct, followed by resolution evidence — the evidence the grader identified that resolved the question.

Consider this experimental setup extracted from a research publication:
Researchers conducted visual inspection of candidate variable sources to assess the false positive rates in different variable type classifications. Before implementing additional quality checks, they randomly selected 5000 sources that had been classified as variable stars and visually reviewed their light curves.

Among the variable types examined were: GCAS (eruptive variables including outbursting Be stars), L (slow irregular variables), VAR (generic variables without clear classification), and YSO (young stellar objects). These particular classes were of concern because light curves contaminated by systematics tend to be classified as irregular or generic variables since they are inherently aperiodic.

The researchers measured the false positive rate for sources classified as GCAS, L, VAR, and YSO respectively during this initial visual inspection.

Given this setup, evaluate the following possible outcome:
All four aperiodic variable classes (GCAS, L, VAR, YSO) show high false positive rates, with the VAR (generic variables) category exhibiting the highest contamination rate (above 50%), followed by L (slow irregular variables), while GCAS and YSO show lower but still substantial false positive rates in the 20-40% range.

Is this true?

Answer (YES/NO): NO